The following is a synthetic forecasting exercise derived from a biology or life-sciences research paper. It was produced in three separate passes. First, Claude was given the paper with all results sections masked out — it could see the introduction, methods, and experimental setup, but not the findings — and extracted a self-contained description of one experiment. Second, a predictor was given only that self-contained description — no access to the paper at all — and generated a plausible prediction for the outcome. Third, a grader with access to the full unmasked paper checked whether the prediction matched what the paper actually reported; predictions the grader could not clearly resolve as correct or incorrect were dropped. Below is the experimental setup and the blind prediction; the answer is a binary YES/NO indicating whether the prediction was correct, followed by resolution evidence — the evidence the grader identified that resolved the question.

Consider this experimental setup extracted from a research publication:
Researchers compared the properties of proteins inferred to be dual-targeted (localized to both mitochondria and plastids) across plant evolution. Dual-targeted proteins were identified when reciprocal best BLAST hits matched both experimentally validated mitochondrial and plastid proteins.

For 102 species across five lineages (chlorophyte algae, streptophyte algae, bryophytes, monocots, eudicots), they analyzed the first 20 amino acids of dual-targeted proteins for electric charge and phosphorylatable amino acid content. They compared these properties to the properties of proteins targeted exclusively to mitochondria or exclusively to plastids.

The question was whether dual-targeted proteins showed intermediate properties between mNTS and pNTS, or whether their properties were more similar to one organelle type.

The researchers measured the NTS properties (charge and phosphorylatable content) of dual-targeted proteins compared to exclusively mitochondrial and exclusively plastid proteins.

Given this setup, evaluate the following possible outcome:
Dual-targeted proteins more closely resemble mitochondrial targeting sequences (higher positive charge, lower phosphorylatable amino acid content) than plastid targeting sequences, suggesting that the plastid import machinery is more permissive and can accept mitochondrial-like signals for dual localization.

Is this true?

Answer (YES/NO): NO